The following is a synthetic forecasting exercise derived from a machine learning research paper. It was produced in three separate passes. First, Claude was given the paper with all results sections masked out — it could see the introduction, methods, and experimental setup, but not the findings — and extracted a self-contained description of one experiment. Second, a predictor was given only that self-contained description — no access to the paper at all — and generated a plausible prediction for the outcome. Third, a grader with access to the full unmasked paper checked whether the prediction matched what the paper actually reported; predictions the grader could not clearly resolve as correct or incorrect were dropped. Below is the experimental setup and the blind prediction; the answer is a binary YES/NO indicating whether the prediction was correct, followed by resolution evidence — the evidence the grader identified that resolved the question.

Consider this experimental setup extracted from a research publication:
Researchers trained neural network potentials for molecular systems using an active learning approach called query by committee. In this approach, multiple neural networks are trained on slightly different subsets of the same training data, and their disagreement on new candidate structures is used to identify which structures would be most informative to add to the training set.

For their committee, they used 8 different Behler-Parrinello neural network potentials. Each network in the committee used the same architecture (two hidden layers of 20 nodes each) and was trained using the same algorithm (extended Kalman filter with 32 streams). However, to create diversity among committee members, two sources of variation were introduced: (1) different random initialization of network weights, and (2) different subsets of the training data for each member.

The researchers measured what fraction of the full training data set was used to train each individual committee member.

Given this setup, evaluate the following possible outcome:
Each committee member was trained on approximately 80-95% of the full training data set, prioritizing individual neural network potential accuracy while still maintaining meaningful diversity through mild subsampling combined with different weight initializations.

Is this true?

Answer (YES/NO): YES